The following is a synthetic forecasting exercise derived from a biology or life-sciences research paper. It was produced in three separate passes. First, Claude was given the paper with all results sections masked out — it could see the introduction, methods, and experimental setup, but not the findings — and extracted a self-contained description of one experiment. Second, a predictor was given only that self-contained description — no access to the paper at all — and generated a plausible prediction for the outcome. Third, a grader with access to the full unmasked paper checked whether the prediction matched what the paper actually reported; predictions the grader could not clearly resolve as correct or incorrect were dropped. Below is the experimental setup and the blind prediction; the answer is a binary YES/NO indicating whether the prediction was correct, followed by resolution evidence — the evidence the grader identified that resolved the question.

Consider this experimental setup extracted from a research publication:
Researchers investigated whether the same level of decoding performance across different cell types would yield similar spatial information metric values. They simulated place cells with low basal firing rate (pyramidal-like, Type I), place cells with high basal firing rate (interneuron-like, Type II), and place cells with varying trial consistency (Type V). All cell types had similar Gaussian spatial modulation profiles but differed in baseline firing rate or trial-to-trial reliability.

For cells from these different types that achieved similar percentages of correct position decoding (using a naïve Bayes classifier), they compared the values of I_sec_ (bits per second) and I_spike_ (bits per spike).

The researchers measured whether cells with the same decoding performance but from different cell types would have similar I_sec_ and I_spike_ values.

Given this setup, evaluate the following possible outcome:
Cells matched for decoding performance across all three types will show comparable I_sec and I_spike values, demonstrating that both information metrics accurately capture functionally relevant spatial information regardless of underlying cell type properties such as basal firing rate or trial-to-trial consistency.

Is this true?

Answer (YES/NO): NO